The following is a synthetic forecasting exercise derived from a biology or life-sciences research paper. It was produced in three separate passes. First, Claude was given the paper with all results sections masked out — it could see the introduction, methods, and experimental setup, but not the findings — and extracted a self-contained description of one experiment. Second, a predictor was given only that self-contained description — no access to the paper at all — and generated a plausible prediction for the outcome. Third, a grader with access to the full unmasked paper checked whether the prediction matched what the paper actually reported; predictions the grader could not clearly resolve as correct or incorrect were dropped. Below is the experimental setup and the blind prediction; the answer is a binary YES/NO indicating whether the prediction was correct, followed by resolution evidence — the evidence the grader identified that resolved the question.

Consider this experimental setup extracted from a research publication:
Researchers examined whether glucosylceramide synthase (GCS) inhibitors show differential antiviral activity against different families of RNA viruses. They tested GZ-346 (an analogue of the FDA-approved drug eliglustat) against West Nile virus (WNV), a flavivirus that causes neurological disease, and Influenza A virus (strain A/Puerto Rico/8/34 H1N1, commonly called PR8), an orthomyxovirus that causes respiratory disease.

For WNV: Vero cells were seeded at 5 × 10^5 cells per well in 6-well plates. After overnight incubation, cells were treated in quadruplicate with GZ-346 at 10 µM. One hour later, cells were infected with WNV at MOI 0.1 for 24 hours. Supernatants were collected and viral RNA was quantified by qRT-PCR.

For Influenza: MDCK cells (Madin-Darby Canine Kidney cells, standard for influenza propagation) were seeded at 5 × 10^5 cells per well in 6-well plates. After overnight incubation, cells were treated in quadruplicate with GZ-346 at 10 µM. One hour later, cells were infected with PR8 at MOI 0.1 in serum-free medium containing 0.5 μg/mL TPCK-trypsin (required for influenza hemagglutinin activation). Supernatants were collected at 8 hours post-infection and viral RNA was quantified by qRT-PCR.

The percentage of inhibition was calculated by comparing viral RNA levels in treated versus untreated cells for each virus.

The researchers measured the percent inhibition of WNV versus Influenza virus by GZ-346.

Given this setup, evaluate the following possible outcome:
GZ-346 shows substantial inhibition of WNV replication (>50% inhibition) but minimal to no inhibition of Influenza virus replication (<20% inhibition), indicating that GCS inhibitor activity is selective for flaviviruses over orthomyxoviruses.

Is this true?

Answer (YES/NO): NO